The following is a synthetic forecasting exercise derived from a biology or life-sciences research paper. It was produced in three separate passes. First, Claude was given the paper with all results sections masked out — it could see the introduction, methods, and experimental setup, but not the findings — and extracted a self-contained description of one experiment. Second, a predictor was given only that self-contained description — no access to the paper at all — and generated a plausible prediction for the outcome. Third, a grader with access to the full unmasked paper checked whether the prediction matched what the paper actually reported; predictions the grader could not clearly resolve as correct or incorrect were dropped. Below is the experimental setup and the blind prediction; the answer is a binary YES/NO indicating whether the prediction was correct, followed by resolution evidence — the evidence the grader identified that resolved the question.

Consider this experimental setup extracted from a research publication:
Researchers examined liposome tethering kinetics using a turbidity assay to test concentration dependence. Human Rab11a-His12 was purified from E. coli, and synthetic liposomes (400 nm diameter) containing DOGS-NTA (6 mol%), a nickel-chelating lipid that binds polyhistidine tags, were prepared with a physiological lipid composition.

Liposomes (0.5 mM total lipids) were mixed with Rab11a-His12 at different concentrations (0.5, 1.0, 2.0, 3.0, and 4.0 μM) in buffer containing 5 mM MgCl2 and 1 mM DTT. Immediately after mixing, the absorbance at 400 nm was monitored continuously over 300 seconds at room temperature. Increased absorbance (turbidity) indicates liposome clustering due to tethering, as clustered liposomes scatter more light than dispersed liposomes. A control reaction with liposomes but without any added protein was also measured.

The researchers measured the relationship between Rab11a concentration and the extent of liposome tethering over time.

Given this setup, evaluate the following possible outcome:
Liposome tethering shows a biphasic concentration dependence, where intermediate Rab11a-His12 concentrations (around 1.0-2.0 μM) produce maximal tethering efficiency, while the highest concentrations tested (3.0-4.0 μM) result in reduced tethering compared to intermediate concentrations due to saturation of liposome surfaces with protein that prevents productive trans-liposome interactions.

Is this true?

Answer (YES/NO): NO